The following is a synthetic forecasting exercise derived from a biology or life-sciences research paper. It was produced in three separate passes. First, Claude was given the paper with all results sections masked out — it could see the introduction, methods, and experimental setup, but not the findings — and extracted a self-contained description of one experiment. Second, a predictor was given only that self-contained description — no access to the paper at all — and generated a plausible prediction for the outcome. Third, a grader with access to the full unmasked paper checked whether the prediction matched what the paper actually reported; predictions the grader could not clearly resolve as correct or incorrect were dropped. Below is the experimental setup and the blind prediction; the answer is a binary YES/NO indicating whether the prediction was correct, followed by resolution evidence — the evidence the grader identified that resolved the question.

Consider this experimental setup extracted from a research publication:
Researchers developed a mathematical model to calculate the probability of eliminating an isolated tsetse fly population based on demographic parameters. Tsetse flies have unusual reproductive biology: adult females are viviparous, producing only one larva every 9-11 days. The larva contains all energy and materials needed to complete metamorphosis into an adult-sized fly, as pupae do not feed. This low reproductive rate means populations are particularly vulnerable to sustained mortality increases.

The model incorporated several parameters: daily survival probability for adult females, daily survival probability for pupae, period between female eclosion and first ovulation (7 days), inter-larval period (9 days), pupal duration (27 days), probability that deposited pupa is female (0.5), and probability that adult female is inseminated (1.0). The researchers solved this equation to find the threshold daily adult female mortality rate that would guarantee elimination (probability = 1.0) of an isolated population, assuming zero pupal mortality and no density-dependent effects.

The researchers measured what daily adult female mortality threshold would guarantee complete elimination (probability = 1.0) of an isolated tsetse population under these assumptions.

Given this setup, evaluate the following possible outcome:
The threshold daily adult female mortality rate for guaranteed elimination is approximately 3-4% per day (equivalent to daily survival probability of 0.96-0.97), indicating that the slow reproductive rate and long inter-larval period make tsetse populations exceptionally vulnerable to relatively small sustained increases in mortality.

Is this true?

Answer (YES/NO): NO